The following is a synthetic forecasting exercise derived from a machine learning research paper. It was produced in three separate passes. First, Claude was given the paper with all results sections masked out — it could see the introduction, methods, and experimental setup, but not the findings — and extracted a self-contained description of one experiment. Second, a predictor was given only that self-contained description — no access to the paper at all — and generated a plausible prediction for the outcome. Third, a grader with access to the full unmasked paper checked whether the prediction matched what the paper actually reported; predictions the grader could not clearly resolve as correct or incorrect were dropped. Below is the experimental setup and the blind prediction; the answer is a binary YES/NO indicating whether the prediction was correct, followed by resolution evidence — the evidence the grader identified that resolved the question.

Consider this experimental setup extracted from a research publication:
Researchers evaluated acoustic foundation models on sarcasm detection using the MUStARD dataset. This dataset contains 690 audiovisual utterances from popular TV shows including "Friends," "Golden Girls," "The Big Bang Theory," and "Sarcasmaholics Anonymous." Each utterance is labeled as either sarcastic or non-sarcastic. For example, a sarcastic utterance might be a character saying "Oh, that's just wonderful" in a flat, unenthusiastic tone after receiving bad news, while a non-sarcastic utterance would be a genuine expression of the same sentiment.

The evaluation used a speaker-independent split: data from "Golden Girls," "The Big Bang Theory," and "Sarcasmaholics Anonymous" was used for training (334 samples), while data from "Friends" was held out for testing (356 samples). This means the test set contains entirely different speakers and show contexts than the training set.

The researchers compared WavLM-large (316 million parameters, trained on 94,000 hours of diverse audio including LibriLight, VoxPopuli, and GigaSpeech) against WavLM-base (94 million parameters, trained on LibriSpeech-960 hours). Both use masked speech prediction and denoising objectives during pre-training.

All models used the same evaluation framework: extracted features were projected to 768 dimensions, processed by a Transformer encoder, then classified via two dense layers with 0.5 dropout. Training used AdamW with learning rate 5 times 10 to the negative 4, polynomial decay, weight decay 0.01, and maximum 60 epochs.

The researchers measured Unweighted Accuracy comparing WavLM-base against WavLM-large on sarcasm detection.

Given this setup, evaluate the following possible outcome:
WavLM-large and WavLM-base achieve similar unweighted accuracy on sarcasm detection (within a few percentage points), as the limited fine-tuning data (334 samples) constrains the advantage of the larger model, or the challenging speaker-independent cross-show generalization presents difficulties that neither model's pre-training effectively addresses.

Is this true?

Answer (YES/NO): NO